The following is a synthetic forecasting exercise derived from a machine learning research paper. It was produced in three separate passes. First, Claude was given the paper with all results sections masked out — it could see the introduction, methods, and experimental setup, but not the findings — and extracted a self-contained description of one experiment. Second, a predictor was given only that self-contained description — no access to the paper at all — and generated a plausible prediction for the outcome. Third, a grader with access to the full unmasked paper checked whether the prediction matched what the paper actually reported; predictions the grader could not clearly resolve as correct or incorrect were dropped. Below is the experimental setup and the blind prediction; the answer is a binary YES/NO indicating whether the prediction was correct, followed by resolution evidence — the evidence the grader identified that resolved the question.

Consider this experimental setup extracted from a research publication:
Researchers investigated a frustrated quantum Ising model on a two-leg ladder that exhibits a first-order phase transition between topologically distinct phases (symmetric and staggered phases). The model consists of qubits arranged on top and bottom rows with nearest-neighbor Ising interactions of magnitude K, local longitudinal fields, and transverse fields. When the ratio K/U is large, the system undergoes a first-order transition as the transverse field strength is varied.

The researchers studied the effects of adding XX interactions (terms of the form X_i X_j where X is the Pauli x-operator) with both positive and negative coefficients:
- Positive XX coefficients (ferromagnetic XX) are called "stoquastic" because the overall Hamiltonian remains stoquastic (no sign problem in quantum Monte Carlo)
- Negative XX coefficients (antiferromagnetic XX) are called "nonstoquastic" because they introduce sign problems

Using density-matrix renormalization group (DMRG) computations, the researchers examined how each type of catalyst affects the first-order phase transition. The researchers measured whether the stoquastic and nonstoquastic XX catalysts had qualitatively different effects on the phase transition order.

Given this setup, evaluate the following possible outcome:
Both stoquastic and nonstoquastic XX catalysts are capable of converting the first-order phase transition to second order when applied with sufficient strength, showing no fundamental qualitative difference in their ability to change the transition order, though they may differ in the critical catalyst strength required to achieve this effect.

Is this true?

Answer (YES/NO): NO